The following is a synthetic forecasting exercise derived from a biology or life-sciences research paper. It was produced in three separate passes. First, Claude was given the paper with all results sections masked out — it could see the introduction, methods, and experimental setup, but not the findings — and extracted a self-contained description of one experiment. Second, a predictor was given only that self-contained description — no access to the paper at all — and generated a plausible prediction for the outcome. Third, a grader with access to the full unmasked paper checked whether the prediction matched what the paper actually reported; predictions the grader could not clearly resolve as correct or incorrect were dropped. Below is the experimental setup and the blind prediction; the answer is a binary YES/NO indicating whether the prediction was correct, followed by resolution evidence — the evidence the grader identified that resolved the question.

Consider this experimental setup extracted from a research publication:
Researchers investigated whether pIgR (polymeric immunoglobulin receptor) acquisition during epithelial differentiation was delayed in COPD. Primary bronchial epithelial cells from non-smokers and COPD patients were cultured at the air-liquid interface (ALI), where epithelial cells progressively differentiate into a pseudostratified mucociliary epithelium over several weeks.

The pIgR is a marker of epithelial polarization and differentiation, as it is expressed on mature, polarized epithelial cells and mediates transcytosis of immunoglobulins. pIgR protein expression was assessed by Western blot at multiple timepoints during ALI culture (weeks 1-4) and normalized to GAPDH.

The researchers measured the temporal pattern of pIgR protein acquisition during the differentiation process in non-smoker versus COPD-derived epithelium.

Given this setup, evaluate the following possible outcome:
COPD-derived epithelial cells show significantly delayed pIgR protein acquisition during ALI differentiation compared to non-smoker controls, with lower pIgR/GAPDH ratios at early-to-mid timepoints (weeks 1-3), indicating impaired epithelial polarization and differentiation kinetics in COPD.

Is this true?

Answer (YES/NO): YES